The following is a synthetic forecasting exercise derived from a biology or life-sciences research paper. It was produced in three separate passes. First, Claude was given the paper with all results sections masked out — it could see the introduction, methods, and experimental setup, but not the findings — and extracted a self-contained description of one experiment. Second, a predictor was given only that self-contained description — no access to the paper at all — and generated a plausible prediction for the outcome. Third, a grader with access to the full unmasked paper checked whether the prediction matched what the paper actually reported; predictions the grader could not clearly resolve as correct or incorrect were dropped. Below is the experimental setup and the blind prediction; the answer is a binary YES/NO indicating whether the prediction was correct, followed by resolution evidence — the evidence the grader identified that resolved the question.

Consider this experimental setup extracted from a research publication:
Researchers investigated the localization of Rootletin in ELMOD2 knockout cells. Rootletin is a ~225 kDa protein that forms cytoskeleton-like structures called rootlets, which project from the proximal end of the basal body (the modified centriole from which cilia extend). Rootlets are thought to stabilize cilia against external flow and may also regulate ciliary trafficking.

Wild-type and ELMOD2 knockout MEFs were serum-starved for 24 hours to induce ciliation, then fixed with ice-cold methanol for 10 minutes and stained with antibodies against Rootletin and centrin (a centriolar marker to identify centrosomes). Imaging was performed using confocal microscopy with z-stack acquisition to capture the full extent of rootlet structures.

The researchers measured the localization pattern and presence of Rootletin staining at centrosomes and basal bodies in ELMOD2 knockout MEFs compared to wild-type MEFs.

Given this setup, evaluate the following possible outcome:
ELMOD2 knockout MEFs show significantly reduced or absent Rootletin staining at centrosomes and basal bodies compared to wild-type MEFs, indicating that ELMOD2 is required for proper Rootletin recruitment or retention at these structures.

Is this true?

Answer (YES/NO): NO